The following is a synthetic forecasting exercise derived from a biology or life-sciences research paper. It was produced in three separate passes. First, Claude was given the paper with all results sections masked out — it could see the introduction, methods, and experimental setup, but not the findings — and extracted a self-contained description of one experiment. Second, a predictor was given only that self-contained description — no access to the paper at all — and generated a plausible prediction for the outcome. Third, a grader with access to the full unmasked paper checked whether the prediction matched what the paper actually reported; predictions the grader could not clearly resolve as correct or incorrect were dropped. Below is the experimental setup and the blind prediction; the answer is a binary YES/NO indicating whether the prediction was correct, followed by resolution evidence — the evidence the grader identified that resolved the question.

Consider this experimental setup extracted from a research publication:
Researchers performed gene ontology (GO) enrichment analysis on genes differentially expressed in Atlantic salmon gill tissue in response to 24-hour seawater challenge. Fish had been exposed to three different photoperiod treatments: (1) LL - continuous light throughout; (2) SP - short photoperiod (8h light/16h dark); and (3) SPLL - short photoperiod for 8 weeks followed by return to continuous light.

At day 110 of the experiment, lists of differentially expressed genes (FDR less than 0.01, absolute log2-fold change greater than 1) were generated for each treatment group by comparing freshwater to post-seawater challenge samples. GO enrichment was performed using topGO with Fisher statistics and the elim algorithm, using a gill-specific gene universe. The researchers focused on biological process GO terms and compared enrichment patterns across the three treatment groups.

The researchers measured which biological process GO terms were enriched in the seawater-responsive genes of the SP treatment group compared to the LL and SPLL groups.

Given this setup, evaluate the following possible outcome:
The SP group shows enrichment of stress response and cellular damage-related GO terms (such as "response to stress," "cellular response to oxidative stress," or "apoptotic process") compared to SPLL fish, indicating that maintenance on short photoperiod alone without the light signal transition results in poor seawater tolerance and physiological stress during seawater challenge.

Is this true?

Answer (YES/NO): YES